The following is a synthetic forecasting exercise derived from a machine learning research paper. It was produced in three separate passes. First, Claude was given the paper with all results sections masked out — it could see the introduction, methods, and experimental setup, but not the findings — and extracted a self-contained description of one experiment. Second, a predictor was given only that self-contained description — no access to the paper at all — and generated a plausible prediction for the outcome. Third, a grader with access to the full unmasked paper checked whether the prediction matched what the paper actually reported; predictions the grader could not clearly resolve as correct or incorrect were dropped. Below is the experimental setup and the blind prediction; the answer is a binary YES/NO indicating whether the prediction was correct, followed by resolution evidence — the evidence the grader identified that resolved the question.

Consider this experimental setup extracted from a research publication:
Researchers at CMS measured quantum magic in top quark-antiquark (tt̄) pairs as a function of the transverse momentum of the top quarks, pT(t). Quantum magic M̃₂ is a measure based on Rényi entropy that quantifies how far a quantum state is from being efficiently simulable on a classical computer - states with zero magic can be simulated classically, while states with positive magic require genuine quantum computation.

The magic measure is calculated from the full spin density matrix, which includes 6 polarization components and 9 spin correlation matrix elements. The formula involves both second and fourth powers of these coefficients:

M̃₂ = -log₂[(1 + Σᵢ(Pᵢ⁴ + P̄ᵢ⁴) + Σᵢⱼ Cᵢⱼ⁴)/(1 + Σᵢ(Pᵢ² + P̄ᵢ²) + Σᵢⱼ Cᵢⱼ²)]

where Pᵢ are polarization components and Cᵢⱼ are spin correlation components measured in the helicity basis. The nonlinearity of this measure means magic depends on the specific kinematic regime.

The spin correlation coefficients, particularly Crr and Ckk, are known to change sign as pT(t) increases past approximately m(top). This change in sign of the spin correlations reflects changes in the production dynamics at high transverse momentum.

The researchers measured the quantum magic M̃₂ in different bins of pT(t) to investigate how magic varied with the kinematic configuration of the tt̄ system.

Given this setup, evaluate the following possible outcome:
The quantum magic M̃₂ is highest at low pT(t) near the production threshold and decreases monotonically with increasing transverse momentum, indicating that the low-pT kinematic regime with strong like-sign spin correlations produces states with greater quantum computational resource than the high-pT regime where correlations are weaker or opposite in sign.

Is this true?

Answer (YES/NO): NO